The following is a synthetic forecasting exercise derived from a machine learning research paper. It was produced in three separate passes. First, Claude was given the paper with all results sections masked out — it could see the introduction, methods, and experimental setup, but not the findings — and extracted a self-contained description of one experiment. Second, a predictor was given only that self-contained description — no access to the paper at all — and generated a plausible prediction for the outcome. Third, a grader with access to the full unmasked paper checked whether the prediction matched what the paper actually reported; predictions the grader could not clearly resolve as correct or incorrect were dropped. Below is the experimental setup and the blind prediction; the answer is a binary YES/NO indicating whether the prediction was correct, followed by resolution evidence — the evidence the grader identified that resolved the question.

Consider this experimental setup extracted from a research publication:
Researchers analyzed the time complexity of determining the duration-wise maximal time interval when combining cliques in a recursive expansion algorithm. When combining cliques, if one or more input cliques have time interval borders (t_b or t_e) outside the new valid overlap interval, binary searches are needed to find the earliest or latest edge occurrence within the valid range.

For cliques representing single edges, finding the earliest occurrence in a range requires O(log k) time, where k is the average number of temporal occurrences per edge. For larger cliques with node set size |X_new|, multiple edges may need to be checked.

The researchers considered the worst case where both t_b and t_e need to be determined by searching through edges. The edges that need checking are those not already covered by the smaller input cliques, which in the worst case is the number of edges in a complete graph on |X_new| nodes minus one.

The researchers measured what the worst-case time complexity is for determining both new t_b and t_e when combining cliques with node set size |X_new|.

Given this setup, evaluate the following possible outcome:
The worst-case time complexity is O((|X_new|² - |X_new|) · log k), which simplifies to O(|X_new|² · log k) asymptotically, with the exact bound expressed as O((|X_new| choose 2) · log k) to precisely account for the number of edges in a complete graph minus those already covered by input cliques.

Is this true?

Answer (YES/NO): NO